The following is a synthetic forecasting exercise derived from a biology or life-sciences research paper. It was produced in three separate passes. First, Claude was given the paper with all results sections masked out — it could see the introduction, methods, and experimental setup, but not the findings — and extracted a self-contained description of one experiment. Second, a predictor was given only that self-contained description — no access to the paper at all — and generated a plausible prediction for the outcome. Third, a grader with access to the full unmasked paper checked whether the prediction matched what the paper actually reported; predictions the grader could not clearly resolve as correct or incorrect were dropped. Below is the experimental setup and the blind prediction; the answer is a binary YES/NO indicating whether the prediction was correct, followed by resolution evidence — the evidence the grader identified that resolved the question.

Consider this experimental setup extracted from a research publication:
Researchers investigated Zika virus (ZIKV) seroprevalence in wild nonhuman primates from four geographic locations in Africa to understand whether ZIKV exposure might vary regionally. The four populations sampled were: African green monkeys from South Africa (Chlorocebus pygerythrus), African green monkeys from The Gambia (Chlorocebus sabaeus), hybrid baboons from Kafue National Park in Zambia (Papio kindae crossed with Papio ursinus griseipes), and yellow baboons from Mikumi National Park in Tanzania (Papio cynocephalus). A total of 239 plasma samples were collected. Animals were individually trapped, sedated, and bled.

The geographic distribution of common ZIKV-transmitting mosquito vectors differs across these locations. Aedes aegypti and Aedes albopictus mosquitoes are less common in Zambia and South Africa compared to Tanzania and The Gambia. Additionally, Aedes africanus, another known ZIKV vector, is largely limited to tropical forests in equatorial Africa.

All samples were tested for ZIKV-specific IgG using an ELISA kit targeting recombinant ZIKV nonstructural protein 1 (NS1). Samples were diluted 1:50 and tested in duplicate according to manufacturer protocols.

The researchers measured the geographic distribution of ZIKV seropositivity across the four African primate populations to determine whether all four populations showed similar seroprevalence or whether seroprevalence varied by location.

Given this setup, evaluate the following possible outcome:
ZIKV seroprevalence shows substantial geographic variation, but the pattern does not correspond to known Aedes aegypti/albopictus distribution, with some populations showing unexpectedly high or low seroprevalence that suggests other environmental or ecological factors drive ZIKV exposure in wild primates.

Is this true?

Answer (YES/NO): NO